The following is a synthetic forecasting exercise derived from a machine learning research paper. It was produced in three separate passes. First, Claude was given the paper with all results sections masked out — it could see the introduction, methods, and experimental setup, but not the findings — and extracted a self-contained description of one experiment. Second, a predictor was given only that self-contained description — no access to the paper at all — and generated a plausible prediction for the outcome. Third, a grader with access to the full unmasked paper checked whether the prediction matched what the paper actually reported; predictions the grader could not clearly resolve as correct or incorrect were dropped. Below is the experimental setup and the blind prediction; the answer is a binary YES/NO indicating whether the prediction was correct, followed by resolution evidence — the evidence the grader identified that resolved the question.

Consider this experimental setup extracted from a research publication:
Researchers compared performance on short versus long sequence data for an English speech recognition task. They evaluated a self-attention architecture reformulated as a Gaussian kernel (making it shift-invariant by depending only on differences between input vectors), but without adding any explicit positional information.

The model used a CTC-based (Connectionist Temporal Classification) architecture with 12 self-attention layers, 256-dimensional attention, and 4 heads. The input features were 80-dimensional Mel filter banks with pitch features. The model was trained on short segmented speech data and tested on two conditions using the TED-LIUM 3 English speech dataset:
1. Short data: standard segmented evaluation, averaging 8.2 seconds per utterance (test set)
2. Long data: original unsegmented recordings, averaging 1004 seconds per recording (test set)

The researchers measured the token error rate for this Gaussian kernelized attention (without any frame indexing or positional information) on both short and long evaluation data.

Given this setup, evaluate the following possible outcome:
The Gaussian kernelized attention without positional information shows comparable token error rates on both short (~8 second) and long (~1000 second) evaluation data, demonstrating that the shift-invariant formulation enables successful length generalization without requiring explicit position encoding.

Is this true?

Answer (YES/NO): NO